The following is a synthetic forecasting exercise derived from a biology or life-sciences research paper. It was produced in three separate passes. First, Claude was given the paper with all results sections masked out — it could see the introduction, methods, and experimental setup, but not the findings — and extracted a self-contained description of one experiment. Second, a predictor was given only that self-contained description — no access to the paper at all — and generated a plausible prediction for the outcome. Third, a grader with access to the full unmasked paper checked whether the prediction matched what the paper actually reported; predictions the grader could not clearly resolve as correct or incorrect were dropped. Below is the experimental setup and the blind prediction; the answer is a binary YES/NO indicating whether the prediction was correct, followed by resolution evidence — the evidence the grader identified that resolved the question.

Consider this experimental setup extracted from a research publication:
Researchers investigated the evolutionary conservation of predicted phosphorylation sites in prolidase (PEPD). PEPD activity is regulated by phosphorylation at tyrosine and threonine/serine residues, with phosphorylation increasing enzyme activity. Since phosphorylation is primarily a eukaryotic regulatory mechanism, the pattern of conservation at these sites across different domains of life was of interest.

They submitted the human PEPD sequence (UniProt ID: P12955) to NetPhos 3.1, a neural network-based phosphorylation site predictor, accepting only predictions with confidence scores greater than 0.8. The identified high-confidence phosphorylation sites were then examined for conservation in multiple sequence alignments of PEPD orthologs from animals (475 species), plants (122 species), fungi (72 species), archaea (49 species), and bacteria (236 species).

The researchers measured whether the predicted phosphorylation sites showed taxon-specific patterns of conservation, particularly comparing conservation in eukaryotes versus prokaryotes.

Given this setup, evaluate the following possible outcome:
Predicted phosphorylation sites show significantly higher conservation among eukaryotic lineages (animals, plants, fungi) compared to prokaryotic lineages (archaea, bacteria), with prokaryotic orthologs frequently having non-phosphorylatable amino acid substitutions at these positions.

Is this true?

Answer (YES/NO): NO